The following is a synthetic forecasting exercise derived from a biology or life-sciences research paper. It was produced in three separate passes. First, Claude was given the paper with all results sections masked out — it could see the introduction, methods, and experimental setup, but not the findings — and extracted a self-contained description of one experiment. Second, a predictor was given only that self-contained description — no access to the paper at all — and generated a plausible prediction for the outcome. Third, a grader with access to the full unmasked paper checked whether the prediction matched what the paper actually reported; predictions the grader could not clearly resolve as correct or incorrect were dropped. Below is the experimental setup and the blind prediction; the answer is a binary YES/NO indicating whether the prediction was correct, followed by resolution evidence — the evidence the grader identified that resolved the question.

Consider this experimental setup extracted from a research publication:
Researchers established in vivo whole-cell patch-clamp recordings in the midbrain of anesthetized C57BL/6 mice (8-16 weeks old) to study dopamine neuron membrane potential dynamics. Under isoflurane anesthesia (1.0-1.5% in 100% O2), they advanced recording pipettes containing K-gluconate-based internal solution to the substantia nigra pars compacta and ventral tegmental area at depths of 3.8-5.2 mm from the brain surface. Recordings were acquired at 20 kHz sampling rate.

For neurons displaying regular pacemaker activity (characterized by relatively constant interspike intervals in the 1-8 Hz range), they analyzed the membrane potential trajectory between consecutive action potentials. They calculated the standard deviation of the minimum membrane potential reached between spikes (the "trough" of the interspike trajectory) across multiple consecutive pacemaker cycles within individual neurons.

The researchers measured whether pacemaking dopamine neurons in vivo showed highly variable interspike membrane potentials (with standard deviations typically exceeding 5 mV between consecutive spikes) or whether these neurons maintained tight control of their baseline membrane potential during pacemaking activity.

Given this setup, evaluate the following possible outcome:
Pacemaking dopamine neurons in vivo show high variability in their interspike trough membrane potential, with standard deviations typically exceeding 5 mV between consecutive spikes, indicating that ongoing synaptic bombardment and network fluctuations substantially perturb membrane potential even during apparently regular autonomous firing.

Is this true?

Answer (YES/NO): NO